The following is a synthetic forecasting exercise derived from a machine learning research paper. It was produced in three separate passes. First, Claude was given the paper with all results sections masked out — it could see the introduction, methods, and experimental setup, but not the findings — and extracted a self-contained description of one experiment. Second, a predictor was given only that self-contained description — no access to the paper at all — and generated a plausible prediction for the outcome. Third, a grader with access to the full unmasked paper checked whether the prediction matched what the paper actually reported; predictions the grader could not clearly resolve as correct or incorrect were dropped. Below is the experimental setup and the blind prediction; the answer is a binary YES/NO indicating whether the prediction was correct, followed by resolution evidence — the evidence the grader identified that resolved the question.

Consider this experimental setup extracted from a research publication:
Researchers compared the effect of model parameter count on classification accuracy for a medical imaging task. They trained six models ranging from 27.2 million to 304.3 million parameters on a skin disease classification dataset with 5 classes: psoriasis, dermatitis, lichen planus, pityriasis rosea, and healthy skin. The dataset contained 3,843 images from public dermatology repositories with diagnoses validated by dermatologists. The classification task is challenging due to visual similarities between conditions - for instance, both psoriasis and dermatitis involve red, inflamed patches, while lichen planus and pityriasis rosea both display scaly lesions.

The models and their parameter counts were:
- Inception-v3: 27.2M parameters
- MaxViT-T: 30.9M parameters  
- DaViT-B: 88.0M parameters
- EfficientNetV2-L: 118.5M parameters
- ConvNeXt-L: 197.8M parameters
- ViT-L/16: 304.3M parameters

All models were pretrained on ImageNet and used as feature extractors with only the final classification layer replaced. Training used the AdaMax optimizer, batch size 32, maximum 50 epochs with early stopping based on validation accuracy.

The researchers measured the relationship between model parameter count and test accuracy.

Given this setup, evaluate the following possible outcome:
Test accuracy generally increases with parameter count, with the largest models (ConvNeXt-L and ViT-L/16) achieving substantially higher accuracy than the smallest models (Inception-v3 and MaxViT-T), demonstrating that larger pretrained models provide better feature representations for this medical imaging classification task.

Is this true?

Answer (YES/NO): NO